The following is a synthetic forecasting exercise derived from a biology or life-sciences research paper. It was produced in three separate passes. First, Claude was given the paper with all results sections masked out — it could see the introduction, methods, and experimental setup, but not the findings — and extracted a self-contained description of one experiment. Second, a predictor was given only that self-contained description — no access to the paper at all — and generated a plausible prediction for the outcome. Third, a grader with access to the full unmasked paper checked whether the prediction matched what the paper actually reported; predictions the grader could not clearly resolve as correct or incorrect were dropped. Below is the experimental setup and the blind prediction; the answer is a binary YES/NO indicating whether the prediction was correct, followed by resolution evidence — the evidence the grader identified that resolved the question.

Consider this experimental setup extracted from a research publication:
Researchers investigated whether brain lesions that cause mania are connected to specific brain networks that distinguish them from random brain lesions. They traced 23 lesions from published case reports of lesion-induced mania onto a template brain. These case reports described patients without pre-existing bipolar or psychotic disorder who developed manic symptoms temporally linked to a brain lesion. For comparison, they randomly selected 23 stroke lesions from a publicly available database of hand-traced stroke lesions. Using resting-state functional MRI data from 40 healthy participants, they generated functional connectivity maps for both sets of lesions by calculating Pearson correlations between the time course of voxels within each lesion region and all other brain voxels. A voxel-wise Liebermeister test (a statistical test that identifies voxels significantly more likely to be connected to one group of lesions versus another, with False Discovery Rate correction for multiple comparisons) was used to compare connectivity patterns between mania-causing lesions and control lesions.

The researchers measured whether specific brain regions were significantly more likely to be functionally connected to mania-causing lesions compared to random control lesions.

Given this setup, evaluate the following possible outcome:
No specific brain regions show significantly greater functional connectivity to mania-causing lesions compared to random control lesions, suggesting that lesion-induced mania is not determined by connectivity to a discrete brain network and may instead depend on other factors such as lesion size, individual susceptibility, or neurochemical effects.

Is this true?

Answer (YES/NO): NO